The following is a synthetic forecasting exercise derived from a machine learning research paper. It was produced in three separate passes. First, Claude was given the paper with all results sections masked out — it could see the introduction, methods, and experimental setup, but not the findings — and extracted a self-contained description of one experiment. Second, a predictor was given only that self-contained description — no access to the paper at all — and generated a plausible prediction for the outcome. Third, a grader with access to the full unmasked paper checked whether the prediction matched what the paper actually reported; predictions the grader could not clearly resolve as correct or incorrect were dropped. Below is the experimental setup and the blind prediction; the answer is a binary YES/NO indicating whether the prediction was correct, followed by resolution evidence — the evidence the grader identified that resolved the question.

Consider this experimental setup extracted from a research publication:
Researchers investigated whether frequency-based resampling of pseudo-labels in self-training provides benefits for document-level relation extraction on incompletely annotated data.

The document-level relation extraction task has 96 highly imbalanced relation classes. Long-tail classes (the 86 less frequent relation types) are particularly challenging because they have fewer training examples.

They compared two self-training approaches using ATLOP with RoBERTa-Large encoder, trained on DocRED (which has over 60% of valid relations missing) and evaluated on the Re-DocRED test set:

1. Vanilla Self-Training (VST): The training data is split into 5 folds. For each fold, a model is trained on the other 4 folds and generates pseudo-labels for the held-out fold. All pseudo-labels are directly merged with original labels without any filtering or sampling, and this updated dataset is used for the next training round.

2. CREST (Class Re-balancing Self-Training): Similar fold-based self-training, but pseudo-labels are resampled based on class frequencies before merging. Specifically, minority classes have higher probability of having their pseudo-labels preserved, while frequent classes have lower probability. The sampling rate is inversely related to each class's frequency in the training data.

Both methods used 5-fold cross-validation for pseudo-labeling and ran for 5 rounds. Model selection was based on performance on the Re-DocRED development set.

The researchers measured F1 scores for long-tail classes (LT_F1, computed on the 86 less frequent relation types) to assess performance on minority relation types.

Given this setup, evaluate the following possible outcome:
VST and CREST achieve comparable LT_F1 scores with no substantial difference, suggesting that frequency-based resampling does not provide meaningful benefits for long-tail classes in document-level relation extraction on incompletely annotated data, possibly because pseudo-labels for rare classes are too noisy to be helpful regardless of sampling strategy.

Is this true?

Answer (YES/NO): NO